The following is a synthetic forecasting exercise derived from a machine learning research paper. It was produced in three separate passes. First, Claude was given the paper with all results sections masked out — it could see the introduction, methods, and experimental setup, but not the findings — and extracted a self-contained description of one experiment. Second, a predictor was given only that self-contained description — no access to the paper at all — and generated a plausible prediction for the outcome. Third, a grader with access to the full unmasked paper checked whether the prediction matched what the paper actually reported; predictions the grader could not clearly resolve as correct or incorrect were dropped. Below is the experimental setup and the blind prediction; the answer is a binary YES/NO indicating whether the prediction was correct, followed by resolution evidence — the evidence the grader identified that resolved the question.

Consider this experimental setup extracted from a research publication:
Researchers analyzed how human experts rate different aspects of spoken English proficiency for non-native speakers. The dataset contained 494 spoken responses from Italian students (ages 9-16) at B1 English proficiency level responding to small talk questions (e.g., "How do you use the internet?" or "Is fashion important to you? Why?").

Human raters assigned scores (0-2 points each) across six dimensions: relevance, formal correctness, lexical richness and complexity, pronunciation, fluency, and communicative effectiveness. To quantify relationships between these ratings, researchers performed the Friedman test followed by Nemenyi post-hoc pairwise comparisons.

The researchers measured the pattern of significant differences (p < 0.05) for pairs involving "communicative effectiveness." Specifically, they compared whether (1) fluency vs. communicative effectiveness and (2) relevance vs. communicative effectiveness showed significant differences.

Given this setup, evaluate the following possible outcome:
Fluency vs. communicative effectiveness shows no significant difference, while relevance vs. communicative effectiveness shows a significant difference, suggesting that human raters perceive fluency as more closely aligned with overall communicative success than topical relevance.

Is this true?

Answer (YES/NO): YES